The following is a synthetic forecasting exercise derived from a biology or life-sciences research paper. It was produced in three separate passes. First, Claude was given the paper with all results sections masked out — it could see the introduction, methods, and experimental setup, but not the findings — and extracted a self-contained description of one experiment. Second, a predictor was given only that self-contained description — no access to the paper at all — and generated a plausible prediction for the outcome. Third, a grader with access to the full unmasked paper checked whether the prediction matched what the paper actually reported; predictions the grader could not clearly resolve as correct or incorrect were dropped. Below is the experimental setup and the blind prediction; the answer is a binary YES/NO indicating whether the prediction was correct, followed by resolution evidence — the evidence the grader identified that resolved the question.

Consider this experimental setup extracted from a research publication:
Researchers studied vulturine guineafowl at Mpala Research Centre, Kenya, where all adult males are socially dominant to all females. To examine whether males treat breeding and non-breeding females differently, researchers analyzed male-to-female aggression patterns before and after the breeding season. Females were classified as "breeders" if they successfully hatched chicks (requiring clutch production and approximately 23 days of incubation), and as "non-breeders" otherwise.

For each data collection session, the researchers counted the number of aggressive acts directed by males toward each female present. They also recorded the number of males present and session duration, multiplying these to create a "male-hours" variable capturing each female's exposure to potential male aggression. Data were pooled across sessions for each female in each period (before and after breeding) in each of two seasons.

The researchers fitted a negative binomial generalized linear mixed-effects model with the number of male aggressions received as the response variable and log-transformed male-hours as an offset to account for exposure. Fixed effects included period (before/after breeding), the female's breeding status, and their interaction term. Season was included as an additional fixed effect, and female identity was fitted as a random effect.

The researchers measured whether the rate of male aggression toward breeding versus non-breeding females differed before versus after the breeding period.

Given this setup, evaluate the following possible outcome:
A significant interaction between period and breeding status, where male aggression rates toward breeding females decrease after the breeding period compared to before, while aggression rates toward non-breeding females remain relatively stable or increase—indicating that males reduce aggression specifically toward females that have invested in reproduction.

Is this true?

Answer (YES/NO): NO